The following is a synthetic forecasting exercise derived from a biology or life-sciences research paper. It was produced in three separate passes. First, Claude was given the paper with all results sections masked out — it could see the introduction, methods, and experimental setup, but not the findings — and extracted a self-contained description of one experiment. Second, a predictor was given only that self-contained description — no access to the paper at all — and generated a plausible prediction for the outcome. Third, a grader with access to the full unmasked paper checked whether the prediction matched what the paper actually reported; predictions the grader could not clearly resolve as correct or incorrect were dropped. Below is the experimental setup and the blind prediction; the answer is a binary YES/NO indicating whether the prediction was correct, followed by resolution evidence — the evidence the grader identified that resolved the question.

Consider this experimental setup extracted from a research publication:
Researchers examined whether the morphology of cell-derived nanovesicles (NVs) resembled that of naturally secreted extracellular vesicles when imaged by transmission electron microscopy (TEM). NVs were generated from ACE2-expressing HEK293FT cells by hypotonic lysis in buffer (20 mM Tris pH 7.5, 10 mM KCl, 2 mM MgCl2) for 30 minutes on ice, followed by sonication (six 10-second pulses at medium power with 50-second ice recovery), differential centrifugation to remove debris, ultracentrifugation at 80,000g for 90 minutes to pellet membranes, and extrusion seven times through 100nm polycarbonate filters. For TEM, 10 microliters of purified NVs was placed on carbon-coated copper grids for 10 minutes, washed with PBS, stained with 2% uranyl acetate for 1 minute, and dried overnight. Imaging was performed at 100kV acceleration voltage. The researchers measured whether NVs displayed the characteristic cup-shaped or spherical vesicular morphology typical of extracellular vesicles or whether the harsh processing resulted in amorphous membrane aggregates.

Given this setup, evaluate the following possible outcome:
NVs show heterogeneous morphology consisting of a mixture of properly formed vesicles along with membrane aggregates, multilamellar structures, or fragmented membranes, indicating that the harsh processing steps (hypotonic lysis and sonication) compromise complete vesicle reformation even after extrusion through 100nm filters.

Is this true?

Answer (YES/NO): NO